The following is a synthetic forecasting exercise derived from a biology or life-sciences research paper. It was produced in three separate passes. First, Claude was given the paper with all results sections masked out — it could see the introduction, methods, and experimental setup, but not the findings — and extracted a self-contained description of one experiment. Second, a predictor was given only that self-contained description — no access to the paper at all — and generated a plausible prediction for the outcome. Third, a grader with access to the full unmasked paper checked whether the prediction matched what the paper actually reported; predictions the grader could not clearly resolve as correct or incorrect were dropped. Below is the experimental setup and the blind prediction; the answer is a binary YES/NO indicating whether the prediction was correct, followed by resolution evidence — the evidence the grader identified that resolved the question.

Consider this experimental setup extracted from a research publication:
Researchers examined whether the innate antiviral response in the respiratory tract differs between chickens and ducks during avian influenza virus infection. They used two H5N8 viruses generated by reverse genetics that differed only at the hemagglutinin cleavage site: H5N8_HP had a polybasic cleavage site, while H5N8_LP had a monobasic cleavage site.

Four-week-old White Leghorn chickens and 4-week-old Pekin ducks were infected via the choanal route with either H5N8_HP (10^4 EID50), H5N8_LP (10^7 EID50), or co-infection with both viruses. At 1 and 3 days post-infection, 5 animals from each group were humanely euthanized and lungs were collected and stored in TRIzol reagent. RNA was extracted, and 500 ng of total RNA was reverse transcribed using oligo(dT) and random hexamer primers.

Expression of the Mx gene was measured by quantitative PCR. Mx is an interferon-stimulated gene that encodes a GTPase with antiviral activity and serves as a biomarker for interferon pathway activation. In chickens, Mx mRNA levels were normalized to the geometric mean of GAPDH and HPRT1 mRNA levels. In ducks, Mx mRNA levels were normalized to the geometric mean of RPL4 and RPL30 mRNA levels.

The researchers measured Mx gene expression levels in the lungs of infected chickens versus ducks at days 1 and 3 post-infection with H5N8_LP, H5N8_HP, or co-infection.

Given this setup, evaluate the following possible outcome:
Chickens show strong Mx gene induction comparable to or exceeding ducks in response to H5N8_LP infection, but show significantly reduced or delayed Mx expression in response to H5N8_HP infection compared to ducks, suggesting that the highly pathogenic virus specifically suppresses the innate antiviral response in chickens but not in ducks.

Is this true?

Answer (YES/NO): NO